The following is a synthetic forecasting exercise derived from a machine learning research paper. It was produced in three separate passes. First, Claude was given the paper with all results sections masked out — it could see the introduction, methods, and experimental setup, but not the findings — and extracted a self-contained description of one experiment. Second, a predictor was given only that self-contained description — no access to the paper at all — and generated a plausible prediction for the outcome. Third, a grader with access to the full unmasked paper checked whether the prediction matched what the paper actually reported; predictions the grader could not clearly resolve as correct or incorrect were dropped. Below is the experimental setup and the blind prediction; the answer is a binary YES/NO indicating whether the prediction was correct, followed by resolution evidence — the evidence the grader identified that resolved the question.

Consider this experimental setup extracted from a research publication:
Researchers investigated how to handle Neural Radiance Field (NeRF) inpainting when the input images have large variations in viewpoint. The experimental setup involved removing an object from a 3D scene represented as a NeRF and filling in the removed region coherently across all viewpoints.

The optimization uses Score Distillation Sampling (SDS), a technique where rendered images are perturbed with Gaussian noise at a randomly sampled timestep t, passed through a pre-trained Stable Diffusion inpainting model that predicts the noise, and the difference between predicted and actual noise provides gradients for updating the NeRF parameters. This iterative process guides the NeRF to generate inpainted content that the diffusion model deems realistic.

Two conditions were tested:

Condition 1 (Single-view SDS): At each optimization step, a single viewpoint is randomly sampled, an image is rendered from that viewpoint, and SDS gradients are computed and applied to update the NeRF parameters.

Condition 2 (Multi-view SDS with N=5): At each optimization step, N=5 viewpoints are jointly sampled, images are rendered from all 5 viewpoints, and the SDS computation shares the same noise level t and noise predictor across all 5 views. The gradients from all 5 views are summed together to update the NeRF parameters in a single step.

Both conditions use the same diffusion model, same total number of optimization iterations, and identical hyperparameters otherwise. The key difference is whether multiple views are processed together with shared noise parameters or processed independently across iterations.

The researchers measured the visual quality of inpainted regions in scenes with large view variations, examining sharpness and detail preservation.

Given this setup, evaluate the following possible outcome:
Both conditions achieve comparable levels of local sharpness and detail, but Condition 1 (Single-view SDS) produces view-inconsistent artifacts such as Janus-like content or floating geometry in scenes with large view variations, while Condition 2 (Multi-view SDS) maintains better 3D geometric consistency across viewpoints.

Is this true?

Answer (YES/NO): NO